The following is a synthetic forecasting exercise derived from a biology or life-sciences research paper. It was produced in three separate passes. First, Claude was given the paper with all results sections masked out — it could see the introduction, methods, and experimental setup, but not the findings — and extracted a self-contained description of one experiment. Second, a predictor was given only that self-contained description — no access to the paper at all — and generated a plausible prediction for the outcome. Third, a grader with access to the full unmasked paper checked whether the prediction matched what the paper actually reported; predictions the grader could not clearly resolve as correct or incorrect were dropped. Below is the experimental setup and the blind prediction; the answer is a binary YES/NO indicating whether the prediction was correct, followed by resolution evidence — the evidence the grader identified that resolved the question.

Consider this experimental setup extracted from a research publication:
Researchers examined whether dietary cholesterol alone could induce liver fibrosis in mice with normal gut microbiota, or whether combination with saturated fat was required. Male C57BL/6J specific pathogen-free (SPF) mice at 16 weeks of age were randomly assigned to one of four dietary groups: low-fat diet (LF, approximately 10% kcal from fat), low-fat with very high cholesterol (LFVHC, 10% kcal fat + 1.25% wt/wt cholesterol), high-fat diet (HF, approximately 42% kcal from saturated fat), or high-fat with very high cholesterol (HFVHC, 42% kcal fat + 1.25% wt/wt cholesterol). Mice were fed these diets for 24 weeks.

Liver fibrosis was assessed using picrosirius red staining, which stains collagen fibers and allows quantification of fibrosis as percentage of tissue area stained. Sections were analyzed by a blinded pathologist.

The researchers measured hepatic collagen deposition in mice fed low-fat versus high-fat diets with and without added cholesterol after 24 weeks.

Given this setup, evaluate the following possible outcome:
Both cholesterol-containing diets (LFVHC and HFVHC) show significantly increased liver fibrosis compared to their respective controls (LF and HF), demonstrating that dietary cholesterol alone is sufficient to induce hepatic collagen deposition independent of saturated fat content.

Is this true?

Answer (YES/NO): NO